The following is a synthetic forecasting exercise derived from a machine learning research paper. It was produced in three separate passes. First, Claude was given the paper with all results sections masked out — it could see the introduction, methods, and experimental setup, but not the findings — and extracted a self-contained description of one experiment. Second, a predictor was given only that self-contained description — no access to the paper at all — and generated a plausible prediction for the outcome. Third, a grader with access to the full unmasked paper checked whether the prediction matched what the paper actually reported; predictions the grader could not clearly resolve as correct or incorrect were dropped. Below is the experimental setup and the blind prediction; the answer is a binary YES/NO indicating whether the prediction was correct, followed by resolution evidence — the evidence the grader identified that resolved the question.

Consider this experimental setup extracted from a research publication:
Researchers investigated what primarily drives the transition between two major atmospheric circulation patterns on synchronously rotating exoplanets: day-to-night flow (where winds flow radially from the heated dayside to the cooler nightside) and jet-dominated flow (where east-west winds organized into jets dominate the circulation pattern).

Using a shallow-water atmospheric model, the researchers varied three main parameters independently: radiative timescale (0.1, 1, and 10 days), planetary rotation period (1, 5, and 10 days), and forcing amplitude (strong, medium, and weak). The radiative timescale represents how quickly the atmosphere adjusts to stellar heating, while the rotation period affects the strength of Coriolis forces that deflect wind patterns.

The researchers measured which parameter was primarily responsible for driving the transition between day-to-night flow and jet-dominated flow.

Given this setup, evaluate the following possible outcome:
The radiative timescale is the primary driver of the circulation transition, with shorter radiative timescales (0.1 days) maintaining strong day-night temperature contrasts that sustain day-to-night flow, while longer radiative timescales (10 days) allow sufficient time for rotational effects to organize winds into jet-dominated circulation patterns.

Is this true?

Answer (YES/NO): YES